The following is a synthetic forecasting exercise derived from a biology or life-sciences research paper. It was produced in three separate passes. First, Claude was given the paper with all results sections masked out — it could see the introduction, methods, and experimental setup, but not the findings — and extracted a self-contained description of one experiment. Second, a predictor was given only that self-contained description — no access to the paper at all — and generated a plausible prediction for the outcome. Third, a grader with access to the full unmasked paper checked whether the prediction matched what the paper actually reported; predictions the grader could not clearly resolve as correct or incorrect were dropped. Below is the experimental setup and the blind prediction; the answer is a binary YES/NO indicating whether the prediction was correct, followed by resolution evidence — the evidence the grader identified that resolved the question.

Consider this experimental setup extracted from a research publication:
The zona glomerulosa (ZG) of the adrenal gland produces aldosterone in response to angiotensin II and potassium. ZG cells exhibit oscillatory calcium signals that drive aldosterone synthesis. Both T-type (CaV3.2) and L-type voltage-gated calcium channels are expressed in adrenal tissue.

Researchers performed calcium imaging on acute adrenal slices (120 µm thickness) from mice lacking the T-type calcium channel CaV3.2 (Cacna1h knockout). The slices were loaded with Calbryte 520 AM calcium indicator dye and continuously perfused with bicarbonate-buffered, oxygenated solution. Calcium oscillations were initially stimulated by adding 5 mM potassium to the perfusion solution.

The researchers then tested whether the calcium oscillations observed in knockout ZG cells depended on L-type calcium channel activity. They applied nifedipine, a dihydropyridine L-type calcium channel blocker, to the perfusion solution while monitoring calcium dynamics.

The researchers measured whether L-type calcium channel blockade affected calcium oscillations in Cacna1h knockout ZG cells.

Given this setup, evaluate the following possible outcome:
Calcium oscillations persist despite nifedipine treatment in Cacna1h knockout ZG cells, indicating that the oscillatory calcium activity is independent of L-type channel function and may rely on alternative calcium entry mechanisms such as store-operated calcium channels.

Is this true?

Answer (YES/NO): NO